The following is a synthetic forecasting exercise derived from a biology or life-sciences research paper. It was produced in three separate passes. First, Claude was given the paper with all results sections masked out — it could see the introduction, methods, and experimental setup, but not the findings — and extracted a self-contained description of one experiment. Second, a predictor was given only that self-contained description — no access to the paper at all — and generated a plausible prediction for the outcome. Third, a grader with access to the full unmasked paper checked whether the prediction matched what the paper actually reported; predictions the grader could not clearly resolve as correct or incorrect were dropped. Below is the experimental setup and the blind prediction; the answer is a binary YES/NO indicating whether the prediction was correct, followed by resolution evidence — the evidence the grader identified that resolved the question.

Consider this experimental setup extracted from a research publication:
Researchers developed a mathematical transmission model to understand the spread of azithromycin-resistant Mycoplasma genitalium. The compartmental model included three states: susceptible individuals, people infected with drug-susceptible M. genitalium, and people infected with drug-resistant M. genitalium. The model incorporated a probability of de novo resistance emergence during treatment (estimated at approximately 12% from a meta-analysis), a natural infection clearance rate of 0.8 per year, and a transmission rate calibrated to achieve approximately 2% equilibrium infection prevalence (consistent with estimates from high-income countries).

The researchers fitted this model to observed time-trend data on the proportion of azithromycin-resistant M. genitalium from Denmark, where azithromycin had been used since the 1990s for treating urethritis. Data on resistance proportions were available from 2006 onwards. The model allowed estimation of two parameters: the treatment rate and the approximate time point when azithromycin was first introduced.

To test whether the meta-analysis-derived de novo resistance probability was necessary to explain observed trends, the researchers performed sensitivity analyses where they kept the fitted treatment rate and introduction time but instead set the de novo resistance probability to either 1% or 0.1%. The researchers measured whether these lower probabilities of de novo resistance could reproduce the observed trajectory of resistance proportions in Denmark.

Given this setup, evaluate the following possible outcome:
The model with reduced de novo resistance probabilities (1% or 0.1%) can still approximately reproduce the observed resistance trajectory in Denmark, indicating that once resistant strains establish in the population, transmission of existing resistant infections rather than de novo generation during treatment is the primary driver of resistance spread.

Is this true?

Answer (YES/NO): NO